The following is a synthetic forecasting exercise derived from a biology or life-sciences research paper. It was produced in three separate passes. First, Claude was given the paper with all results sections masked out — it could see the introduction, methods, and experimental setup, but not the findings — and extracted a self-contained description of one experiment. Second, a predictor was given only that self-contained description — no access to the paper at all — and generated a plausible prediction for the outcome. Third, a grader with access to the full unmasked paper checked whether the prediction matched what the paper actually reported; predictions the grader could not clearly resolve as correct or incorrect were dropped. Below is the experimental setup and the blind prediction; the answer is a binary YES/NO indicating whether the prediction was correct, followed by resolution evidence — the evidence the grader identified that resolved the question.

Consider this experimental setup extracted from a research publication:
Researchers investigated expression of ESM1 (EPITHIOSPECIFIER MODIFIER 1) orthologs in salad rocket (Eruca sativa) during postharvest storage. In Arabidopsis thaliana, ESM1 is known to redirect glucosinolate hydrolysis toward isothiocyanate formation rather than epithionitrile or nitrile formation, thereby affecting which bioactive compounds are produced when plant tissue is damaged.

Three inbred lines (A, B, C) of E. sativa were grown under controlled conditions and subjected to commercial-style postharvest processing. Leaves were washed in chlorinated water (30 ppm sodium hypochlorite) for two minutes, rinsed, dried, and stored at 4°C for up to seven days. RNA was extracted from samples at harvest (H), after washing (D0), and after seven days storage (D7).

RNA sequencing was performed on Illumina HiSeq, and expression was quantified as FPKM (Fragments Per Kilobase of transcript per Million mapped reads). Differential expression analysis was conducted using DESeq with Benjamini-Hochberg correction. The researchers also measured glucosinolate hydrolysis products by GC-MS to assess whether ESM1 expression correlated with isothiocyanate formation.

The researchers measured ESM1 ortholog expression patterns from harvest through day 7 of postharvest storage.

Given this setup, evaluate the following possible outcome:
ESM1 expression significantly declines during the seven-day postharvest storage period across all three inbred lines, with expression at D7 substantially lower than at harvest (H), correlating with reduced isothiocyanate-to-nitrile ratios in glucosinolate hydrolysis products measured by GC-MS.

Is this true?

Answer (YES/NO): NO